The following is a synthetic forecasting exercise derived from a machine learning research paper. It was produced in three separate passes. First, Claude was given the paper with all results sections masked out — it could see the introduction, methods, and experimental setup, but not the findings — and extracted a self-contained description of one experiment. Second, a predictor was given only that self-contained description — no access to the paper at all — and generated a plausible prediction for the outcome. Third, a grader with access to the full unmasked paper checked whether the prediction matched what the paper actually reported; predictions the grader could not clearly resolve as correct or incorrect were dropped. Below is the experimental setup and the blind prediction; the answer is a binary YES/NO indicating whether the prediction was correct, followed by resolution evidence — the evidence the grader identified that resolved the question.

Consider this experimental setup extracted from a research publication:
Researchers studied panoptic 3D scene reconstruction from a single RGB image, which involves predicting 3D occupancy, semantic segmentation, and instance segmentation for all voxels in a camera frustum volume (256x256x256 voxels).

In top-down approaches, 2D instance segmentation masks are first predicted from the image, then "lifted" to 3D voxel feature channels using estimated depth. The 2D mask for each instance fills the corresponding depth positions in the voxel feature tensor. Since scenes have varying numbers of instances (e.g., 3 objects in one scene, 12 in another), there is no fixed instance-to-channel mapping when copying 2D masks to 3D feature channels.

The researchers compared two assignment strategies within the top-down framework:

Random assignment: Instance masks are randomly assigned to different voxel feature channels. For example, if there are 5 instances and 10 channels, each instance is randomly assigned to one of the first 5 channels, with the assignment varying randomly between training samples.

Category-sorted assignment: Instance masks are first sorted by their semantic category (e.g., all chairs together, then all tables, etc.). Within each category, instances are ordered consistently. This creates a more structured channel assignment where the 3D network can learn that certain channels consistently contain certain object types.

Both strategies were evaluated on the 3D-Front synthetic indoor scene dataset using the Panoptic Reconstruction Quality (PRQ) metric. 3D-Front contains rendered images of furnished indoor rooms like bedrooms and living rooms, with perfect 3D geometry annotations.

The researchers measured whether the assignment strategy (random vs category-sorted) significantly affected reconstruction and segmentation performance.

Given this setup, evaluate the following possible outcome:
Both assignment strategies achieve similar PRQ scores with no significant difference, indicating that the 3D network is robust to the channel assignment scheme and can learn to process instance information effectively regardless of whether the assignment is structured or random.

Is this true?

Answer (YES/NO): NO